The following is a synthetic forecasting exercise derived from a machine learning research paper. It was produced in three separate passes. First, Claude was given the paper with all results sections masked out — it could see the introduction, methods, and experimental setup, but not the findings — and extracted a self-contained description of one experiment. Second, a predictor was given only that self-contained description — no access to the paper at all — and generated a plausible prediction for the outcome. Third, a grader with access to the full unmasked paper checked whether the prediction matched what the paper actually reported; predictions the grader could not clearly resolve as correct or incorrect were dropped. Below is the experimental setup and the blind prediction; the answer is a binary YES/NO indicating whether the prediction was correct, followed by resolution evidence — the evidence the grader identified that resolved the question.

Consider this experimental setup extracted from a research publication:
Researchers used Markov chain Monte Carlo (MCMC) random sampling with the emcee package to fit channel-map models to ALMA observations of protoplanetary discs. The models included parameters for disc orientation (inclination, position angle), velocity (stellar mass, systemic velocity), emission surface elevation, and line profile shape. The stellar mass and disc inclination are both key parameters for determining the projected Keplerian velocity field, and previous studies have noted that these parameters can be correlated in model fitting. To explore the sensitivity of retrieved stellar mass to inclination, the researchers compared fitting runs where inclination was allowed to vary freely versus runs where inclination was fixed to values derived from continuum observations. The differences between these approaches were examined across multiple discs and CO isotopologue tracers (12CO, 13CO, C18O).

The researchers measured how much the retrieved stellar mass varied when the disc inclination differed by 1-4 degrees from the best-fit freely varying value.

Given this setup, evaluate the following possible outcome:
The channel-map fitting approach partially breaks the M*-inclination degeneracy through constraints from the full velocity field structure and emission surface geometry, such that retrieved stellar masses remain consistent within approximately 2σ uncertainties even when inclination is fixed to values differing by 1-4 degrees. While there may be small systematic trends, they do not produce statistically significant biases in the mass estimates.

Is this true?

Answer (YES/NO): NO